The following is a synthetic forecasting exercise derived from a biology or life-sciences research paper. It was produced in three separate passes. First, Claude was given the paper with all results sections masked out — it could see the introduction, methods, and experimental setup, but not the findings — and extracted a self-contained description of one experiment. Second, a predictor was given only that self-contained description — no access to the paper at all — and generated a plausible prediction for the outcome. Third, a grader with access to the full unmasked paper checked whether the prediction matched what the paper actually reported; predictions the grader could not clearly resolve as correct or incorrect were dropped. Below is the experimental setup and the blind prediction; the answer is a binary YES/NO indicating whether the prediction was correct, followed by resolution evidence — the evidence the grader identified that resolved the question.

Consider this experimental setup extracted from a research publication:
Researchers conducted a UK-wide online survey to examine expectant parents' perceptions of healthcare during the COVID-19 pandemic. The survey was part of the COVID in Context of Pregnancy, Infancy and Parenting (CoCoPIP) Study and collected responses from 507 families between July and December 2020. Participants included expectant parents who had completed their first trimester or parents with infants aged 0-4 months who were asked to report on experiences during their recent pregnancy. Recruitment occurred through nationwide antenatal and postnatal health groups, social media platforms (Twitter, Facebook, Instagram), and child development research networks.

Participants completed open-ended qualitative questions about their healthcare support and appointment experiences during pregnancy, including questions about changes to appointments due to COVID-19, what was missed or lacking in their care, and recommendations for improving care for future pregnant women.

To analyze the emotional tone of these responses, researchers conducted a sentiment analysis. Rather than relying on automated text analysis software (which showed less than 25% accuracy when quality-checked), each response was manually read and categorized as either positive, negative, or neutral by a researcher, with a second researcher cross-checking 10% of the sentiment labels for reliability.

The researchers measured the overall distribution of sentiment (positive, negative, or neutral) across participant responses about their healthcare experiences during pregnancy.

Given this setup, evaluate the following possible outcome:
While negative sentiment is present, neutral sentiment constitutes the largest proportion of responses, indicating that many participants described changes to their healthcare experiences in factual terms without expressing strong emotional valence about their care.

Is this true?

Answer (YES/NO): NO